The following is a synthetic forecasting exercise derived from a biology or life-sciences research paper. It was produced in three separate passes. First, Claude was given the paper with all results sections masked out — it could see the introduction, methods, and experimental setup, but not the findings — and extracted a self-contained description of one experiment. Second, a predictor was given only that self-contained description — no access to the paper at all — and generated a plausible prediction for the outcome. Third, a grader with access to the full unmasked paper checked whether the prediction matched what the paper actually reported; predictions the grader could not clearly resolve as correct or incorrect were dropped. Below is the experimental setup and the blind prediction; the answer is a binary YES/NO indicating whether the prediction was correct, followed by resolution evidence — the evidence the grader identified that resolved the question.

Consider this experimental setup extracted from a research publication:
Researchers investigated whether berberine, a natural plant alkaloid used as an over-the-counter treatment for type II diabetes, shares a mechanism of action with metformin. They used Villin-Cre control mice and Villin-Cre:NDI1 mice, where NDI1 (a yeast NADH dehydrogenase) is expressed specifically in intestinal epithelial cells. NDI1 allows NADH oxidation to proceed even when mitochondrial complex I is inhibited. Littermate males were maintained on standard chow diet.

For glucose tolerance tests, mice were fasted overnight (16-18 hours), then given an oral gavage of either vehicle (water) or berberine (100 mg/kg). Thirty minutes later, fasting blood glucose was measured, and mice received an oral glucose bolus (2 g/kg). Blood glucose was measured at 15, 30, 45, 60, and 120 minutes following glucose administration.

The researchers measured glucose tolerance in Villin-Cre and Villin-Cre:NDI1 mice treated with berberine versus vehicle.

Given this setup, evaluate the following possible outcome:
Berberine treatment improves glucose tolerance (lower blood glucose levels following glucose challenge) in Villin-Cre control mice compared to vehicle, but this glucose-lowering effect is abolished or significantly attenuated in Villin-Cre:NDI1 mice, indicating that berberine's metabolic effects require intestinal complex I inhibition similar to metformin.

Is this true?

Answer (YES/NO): YES